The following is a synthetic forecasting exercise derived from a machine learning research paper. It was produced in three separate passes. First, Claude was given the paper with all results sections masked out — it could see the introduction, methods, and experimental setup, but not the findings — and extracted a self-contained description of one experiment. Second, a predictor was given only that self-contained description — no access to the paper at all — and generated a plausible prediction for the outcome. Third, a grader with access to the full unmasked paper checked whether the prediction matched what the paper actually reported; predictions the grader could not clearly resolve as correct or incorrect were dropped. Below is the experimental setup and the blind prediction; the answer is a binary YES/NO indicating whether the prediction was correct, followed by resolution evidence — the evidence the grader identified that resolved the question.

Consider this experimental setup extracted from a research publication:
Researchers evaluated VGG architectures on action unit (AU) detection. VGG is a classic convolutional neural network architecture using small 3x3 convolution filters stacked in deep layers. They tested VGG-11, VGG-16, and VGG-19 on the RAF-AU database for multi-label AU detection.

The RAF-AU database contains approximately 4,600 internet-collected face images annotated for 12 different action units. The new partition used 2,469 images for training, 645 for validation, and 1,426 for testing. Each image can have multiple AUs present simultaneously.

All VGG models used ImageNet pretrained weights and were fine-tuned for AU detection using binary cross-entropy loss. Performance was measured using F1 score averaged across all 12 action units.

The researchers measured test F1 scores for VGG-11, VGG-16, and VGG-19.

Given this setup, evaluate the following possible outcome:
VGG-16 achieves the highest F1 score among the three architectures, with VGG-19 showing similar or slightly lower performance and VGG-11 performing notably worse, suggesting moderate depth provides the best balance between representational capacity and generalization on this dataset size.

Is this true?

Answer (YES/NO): YES